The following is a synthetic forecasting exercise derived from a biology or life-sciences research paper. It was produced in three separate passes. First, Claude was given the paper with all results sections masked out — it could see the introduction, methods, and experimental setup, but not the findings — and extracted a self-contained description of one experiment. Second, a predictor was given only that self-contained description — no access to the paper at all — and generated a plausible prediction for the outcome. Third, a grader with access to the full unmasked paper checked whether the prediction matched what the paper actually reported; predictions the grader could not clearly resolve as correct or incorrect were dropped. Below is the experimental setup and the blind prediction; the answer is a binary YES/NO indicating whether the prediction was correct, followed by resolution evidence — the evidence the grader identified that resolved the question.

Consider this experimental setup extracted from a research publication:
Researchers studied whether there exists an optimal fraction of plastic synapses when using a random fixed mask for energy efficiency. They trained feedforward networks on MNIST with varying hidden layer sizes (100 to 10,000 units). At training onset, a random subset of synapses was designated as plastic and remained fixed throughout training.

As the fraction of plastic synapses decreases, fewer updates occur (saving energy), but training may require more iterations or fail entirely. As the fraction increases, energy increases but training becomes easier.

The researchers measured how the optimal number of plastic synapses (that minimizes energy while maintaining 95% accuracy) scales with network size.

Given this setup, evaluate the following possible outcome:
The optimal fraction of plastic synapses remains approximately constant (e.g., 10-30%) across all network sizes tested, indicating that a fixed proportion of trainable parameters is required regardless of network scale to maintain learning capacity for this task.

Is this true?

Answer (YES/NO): NO